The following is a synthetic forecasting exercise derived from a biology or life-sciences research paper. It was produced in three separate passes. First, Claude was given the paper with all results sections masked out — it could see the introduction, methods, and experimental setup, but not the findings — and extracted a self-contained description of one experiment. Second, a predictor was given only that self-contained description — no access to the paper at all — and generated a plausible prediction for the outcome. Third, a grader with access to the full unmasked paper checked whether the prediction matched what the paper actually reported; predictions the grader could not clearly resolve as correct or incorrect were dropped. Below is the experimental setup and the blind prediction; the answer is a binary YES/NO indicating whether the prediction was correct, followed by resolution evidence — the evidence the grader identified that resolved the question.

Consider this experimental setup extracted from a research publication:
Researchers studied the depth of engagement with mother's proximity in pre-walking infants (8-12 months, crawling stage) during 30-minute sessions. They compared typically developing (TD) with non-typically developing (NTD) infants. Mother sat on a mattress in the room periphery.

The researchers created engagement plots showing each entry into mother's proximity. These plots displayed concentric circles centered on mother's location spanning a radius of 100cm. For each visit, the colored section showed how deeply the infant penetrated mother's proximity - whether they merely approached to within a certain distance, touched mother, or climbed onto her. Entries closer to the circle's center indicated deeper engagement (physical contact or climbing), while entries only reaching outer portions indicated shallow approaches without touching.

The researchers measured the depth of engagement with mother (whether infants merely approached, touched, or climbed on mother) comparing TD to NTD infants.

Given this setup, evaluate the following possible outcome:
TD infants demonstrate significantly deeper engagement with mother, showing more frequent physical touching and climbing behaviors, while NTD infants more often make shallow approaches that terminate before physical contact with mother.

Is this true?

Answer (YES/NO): YES